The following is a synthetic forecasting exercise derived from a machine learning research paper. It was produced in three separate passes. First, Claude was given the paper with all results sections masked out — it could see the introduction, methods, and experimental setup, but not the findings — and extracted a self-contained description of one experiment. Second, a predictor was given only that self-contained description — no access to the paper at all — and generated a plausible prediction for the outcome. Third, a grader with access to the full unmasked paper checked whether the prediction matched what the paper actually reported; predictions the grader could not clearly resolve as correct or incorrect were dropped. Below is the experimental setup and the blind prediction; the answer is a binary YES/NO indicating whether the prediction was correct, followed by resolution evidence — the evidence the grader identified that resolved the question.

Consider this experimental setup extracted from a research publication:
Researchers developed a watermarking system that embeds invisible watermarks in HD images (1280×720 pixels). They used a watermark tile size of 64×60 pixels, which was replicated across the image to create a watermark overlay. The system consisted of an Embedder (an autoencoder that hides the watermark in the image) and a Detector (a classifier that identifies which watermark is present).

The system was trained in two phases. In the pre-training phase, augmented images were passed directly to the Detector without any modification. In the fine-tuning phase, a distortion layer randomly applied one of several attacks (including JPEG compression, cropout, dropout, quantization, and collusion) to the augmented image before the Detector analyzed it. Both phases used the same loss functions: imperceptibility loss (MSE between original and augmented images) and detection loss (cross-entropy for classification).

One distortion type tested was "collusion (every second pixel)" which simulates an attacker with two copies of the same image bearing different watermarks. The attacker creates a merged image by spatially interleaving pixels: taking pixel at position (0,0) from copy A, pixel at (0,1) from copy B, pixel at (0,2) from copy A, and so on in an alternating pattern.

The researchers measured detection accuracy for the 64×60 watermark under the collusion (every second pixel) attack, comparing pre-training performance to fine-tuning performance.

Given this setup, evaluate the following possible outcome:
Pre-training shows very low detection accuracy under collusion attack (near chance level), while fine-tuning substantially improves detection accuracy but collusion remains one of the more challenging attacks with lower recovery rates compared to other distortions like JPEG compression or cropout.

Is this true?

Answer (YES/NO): NO